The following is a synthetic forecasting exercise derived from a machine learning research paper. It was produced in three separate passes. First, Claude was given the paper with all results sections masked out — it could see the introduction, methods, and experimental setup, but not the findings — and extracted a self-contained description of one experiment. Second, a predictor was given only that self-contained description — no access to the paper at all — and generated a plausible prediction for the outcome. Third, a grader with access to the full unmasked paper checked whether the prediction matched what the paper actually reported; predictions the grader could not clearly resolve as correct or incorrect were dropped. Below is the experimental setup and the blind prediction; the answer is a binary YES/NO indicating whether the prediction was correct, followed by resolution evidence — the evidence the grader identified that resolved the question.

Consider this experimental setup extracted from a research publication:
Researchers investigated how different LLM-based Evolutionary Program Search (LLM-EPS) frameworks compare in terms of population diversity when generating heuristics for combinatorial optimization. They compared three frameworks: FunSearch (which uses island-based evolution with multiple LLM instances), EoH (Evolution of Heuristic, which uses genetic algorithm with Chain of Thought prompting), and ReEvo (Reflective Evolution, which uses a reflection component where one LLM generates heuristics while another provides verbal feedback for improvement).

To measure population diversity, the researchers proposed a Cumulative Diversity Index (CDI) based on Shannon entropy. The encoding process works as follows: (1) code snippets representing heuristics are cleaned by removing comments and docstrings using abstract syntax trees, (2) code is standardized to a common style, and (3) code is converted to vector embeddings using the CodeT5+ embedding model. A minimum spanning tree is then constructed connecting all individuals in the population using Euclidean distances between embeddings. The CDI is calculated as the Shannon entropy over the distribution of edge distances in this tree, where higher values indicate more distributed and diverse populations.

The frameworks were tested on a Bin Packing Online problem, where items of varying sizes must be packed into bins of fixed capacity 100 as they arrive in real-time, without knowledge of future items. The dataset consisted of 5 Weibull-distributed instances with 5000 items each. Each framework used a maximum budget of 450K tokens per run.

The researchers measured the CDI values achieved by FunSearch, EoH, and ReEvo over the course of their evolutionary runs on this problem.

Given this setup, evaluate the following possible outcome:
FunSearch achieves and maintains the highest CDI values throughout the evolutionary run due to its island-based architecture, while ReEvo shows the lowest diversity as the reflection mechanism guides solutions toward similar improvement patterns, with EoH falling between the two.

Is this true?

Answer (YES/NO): NO